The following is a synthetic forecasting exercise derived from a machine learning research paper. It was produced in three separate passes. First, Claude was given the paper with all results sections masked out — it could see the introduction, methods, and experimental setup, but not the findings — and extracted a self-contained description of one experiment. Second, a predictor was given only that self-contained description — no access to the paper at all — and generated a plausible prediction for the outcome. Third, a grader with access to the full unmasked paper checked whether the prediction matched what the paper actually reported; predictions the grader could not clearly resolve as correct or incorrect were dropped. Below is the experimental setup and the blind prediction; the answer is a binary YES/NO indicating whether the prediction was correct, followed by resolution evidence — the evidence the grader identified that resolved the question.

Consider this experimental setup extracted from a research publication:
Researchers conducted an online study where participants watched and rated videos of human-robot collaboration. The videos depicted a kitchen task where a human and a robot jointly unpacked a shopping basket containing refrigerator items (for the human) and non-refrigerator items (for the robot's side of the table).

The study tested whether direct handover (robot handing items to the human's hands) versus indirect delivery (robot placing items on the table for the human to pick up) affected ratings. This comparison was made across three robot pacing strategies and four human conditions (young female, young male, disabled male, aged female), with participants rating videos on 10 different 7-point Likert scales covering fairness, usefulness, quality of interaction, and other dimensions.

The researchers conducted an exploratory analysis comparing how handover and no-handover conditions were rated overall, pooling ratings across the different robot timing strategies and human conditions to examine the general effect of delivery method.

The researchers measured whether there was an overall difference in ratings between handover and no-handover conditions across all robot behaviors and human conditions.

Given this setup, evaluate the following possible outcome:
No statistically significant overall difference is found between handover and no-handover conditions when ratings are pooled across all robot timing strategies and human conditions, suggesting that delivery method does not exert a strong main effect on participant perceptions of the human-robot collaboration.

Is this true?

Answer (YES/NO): NO